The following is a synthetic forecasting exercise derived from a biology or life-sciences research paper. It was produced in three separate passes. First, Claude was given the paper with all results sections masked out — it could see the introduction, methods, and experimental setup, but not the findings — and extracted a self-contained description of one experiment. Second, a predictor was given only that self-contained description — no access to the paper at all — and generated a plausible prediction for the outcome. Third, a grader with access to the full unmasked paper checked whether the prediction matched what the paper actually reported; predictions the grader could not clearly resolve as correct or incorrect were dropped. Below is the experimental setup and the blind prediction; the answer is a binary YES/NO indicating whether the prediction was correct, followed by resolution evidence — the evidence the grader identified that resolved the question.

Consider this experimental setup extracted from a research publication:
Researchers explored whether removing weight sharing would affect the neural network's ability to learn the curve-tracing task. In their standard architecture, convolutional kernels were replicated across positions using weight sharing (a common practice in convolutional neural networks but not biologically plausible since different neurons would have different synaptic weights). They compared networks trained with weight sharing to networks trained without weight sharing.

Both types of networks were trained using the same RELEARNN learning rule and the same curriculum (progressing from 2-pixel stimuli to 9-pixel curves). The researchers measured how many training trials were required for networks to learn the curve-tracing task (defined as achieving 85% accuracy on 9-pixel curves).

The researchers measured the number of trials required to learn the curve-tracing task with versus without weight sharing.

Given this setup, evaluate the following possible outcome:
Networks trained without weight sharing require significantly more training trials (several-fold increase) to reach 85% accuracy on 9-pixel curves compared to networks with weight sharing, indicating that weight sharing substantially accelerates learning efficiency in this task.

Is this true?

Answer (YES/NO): YES